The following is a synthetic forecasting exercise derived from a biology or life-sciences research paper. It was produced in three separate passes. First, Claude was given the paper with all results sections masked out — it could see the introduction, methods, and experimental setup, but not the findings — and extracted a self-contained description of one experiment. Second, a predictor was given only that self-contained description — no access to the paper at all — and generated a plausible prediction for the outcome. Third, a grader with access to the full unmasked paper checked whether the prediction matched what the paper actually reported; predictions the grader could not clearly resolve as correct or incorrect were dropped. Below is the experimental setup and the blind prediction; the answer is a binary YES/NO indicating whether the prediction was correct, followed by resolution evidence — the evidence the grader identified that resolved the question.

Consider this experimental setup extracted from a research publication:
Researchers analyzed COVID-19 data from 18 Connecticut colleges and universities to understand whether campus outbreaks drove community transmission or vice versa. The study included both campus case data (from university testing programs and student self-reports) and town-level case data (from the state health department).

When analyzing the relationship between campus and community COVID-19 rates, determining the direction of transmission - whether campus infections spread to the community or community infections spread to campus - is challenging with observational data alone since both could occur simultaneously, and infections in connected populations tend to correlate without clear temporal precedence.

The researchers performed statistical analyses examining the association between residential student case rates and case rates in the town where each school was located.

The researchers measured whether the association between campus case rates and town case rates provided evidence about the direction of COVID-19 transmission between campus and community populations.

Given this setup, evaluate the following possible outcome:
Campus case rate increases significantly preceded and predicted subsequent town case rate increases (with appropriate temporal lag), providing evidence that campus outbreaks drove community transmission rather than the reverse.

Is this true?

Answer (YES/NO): NO